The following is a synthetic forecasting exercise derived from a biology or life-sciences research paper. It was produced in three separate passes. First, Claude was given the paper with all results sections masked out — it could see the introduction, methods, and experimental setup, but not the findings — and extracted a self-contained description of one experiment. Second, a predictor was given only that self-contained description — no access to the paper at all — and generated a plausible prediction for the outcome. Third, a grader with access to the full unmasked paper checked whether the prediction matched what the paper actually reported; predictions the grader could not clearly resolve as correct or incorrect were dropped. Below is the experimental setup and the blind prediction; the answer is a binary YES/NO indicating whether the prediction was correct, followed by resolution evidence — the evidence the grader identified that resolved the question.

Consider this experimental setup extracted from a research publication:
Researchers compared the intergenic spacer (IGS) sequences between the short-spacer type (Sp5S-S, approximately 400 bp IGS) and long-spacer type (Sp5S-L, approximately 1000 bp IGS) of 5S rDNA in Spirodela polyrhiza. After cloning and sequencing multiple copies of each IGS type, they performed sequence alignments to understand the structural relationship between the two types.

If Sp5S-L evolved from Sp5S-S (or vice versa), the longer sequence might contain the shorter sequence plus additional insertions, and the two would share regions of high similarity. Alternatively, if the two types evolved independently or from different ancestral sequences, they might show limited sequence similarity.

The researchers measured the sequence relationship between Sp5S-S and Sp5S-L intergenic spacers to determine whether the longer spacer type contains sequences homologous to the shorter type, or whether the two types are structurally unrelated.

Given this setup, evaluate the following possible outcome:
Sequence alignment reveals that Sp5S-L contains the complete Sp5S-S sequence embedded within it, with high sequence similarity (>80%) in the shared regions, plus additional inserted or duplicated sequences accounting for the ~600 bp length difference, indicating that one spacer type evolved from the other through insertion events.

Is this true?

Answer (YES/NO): NO